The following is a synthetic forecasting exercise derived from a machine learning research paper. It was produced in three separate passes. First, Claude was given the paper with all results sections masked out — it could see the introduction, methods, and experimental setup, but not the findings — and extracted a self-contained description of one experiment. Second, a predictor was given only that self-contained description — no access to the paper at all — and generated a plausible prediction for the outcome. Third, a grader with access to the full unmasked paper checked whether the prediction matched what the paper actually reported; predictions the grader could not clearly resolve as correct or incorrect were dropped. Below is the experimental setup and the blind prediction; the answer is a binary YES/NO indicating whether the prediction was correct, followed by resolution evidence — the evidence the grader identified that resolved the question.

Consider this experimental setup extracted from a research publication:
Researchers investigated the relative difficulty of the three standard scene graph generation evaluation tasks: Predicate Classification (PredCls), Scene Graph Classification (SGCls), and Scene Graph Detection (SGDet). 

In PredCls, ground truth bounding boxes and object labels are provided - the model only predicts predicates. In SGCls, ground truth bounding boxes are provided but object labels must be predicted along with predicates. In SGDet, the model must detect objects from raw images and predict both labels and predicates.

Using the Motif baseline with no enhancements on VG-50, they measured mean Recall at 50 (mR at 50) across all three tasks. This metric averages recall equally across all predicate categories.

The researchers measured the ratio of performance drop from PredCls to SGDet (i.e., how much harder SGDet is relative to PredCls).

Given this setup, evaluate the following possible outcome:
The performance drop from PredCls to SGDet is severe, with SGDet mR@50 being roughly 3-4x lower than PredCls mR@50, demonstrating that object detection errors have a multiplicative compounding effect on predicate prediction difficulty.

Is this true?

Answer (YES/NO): NO